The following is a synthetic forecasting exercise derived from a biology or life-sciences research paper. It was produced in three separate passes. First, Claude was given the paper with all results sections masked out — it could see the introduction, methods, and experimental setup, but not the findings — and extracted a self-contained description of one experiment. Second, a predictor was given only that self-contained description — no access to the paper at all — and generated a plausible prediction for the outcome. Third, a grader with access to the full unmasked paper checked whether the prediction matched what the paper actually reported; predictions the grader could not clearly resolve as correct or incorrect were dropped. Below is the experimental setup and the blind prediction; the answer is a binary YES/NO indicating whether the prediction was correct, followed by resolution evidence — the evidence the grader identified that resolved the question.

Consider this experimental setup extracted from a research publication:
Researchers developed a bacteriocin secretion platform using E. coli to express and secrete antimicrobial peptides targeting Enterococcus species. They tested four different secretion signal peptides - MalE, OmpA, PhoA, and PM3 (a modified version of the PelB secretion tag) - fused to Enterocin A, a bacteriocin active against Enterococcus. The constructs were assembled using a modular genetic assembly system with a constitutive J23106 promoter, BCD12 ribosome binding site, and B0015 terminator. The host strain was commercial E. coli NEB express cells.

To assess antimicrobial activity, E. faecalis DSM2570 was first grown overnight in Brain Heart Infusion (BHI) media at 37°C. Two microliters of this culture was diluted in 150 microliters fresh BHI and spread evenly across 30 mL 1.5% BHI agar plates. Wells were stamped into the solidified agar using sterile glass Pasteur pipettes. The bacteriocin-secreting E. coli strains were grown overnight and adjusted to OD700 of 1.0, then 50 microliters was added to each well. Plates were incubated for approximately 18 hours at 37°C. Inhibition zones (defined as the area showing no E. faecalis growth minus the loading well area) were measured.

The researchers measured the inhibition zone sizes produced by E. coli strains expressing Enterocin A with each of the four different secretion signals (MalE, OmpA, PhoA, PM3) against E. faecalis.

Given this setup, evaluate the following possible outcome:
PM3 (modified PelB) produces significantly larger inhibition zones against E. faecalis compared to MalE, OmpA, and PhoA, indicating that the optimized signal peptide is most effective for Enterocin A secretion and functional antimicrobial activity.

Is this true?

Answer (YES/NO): NO